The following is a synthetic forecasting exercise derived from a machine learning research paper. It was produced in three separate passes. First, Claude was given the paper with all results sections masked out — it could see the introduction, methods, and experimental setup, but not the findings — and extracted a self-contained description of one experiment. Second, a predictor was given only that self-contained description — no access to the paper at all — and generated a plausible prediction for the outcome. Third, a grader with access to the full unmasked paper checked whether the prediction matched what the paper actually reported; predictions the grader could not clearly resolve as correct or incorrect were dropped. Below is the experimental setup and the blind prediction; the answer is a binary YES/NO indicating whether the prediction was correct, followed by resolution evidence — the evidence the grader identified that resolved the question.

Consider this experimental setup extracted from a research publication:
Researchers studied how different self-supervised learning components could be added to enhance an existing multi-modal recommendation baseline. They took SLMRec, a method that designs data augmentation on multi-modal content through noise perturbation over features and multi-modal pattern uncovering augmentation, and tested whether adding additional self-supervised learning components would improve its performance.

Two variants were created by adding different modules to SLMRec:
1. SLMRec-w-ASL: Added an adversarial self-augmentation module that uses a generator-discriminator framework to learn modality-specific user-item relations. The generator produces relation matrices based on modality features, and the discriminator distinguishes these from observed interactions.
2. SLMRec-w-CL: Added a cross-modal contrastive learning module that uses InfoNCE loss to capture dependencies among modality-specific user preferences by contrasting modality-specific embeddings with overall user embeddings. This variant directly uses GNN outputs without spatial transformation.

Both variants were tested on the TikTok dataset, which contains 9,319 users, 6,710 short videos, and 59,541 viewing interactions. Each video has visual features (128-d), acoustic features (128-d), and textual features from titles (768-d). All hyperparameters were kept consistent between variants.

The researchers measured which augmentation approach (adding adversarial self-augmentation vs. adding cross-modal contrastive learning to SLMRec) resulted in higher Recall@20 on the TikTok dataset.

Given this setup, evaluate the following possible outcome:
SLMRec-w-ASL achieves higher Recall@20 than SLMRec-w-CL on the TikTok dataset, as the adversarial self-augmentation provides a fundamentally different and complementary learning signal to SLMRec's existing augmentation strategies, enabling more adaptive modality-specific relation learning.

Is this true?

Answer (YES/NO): YES